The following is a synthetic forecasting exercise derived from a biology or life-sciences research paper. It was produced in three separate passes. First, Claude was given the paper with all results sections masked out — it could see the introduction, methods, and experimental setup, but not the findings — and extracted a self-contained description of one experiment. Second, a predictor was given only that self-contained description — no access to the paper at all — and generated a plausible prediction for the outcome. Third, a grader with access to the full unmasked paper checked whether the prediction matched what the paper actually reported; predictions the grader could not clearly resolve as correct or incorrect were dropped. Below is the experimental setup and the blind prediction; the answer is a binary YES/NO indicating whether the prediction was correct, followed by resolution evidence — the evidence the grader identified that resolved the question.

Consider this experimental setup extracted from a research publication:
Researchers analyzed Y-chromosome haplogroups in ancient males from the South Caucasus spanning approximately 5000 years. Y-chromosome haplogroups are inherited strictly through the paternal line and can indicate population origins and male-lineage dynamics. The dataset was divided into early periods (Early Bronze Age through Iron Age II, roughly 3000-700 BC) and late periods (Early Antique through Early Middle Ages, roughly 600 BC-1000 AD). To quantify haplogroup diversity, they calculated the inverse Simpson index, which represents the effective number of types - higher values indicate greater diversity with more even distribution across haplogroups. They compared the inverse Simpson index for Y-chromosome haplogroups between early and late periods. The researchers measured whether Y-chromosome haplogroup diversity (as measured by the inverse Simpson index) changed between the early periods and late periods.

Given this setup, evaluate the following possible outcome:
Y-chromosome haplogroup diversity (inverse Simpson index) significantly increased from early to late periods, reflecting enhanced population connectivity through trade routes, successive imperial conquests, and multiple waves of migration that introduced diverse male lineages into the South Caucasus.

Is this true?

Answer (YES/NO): YES